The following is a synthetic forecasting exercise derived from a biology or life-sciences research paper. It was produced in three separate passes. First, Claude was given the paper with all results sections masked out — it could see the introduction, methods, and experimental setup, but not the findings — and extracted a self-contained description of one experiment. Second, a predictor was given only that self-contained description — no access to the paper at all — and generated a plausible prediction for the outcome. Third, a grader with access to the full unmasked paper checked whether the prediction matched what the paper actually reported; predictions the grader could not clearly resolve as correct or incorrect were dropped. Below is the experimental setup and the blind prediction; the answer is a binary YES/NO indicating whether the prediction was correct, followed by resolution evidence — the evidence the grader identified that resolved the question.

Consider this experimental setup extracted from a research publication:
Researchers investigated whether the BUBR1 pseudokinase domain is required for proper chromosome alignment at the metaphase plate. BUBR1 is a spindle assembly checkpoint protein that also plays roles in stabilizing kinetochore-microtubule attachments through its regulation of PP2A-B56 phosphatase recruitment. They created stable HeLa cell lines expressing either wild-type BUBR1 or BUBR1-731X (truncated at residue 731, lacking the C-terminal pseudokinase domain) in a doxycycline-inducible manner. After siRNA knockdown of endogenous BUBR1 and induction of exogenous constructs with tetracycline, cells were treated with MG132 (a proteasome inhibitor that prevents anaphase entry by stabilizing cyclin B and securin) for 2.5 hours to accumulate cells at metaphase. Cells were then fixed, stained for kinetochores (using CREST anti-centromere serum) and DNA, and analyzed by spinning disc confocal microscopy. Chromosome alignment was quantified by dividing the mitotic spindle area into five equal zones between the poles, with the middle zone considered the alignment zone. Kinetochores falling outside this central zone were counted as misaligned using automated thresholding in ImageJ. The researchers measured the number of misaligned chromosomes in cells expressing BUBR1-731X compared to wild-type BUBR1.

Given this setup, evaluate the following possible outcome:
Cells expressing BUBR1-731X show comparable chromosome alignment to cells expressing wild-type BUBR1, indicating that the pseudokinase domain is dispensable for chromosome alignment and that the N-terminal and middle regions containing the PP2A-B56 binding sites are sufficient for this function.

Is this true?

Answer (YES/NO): NO